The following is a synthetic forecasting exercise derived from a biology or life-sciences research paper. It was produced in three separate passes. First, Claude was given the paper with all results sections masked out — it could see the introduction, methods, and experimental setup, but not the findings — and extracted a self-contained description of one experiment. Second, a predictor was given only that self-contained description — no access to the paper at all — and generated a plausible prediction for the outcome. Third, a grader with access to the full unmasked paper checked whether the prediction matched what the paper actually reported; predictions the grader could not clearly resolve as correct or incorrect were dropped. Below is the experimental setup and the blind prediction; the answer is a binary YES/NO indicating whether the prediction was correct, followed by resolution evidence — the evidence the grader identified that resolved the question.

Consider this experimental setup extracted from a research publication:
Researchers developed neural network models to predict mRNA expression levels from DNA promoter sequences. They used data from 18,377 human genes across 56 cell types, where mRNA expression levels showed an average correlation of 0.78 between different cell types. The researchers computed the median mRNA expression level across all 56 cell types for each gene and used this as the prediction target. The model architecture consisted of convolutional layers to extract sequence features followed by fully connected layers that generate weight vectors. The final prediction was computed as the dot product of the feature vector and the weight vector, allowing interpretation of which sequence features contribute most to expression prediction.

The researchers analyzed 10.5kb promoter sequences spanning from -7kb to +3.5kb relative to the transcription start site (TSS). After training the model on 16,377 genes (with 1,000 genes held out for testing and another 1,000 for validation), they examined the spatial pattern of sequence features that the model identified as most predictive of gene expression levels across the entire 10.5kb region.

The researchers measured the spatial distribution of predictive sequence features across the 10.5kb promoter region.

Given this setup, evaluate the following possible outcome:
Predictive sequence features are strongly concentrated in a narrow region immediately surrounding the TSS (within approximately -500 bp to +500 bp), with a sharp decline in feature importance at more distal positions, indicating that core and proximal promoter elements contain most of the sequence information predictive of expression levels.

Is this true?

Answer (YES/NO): NO